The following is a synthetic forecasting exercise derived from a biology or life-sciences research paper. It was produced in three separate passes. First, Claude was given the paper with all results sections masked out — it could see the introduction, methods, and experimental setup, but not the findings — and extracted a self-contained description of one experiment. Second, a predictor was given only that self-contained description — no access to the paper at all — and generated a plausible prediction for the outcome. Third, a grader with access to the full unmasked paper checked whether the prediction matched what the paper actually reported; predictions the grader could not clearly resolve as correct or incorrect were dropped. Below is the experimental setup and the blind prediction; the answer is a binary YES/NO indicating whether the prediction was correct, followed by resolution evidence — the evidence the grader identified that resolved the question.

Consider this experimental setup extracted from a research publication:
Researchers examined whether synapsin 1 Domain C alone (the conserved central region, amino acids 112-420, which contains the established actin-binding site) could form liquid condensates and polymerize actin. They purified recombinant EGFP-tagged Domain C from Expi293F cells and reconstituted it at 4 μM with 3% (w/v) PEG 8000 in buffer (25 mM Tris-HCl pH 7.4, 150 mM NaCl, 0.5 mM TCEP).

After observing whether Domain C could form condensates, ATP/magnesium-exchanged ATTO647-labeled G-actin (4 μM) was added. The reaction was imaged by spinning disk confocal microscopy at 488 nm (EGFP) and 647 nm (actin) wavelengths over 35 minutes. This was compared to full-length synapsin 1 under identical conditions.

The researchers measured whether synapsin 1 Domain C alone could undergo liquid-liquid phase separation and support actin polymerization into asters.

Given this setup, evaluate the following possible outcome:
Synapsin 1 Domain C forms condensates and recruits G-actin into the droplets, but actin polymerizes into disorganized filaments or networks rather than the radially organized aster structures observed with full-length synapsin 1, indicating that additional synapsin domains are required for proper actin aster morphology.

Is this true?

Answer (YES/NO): NO